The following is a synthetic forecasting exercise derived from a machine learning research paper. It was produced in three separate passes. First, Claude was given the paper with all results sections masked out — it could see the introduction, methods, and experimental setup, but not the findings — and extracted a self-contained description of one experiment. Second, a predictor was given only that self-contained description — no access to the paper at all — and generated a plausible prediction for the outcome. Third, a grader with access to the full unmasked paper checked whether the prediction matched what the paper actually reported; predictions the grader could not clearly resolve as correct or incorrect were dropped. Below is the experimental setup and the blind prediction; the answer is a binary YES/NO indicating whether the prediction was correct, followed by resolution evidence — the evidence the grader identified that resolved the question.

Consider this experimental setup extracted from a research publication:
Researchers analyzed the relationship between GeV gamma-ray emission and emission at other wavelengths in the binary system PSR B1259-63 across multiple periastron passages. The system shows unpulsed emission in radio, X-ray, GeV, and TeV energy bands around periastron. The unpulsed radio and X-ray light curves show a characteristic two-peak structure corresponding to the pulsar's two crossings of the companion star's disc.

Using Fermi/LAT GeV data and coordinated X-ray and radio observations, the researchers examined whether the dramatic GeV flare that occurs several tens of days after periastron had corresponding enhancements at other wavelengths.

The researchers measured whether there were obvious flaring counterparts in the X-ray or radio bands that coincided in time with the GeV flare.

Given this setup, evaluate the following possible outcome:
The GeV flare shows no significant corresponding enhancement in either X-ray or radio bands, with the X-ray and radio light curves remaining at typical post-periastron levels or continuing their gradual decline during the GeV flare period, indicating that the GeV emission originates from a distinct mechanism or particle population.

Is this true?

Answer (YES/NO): YES